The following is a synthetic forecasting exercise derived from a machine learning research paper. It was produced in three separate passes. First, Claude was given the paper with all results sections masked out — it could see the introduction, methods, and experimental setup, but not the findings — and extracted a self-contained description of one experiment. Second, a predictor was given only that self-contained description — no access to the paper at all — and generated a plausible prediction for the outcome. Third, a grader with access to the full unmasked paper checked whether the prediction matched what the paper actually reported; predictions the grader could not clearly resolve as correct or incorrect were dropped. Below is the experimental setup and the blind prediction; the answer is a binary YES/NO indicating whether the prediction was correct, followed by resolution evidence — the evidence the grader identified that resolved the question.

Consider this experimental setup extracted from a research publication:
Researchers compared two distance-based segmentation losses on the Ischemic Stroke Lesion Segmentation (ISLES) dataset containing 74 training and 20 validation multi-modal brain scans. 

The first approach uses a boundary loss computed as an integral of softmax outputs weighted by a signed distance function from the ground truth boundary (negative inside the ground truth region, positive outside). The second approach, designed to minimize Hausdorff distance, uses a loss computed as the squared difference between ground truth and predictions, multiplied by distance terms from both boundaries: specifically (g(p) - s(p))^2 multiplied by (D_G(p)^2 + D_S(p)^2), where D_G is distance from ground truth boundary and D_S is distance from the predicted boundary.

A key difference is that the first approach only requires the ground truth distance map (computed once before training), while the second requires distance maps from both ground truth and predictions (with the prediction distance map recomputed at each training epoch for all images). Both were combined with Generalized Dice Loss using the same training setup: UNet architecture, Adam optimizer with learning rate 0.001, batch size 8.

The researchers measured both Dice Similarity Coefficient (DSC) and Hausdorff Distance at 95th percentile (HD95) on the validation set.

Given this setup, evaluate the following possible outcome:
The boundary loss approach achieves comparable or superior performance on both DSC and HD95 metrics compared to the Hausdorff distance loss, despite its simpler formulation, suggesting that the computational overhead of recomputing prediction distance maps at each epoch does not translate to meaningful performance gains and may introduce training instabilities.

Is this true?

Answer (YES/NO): YES